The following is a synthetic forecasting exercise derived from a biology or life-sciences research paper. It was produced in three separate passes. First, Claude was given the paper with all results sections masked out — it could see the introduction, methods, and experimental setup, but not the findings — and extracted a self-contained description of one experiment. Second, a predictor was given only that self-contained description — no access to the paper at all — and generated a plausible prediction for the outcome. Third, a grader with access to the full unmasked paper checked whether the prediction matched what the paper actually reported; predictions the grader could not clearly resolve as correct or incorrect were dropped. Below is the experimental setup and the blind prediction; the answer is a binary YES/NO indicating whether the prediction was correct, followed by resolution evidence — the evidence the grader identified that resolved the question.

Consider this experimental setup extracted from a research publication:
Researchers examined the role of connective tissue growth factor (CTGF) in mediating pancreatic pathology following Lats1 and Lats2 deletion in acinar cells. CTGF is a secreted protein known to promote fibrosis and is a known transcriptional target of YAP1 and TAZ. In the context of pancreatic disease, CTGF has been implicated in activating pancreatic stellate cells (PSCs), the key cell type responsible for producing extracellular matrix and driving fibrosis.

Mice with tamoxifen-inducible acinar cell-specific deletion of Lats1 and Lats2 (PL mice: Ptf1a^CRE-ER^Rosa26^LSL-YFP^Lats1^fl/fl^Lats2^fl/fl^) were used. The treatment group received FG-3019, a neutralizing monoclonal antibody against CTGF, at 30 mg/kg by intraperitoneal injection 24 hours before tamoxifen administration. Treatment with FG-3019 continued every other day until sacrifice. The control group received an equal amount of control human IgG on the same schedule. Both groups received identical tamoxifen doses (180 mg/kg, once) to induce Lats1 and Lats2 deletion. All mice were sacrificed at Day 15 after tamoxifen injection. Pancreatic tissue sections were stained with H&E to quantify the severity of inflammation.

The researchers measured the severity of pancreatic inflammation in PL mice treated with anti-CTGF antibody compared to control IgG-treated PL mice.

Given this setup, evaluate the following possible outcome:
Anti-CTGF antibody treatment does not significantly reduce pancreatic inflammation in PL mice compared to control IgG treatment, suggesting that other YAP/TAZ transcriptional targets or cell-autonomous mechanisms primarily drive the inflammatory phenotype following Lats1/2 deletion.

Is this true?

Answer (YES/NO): NO